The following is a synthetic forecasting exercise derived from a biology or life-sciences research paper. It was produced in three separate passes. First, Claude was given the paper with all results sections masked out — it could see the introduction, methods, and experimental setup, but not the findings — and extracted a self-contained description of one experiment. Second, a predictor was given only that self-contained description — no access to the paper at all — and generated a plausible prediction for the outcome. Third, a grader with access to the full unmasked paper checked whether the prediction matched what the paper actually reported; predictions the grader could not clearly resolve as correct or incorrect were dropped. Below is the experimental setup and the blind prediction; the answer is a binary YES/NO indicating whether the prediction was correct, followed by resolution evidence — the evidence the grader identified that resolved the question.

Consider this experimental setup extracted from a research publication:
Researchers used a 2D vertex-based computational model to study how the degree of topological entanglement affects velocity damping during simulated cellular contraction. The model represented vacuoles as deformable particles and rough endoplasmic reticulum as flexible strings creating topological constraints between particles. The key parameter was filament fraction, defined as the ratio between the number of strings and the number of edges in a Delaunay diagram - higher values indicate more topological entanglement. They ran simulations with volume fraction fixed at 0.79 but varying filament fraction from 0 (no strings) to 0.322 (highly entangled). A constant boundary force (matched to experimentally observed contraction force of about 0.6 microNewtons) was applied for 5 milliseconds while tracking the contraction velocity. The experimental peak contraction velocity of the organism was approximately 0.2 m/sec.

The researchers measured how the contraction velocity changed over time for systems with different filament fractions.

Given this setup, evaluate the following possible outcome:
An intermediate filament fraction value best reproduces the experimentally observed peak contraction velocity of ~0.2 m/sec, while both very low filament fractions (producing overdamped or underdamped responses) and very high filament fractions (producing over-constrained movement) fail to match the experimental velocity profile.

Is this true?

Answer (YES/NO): NO